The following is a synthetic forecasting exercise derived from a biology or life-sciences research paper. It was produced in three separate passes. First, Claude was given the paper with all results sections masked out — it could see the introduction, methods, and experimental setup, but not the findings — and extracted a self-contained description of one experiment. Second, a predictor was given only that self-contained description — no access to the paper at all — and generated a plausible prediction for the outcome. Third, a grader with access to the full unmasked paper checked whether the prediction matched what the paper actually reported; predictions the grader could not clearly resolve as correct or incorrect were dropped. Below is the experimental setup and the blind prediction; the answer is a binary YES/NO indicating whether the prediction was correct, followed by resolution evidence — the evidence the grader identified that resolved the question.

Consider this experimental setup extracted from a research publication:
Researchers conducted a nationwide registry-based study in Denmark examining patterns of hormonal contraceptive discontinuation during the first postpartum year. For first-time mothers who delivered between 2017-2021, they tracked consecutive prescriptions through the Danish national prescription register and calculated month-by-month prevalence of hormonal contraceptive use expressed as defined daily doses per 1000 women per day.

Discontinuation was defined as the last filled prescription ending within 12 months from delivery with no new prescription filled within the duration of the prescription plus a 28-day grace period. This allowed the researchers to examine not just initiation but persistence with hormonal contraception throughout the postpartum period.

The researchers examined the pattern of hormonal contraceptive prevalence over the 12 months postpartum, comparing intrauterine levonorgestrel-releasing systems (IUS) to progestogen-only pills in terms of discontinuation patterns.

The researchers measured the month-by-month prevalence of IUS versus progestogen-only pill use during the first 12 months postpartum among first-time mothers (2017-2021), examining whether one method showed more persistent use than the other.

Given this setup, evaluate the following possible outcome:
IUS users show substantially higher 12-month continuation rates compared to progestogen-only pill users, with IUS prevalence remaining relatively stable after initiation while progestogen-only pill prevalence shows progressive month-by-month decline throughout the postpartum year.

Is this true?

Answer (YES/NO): NO